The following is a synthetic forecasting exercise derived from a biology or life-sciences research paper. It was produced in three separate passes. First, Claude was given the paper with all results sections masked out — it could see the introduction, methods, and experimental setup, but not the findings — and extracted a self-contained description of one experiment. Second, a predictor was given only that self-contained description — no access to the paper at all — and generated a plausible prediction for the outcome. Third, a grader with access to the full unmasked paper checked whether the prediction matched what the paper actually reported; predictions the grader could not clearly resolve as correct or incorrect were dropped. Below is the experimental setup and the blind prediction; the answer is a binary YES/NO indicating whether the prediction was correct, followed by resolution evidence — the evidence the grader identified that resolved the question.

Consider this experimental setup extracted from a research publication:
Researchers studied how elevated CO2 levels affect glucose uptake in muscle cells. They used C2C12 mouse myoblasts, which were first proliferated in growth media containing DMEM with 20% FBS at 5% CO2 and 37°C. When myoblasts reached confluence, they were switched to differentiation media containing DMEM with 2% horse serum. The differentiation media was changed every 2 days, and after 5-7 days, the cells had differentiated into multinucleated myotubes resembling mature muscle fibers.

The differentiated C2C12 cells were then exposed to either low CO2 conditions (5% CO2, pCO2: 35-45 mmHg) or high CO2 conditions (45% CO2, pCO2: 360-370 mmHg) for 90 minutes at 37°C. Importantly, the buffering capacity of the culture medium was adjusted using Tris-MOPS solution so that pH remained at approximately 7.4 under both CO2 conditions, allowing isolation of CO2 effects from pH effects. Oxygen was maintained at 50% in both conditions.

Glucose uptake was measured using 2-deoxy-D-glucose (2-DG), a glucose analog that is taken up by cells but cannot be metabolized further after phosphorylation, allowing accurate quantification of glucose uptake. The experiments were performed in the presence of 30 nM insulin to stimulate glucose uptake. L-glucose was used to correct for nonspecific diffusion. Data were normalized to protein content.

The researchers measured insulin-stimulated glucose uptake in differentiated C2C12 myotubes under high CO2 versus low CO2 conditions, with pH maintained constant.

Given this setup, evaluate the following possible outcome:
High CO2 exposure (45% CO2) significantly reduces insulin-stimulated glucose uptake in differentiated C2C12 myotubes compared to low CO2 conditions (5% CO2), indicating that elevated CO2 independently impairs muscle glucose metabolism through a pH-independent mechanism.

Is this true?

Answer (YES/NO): NO